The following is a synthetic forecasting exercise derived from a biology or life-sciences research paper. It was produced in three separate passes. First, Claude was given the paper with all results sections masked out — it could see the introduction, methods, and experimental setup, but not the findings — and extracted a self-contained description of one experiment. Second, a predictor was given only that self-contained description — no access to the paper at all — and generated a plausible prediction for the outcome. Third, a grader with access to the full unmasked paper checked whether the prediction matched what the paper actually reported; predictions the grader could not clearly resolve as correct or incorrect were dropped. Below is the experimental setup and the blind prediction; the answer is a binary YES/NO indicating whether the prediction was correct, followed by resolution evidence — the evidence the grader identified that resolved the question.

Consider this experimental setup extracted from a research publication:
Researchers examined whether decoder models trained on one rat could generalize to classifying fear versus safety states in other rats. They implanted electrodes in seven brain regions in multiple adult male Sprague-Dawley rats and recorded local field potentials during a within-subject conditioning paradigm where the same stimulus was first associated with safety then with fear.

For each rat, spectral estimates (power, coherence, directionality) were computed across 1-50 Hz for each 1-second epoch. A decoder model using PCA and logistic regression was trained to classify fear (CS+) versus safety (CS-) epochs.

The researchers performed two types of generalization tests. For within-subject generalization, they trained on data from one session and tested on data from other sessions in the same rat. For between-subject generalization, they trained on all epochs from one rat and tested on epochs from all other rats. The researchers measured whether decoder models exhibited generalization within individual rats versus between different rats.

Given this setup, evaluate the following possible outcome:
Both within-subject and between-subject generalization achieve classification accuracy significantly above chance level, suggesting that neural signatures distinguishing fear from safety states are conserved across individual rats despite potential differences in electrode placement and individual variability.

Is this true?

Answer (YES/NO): NO